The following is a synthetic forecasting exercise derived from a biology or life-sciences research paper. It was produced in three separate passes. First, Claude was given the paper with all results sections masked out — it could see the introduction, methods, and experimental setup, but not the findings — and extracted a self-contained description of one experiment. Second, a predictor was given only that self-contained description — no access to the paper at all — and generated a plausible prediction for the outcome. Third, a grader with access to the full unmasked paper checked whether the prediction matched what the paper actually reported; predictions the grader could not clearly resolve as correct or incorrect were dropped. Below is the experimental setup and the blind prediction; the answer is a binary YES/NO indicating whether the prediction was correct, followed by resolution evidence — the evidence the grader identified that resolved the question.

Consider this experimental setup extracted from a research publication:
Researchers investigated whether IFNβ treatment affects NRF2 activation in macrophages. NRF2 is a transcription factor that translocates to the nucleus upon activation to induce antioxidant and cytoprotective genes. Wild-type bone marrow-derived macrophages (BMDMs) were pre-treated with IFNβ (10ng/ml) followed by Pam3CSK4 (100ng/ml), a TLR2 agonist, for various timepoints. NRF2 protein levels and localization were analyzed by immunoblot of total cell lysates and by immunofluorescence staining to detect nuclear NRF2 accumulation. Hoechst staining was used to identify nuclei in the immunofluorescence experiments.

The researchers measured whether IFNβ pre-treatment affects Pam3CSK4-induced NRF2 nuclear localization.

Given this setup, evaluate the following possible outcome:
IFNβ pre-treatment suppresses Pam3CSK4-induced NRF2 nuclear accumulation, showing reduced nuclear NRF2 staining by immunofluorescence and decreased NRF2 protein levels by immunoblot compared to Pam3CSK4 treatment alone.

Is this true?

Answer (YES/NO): YES